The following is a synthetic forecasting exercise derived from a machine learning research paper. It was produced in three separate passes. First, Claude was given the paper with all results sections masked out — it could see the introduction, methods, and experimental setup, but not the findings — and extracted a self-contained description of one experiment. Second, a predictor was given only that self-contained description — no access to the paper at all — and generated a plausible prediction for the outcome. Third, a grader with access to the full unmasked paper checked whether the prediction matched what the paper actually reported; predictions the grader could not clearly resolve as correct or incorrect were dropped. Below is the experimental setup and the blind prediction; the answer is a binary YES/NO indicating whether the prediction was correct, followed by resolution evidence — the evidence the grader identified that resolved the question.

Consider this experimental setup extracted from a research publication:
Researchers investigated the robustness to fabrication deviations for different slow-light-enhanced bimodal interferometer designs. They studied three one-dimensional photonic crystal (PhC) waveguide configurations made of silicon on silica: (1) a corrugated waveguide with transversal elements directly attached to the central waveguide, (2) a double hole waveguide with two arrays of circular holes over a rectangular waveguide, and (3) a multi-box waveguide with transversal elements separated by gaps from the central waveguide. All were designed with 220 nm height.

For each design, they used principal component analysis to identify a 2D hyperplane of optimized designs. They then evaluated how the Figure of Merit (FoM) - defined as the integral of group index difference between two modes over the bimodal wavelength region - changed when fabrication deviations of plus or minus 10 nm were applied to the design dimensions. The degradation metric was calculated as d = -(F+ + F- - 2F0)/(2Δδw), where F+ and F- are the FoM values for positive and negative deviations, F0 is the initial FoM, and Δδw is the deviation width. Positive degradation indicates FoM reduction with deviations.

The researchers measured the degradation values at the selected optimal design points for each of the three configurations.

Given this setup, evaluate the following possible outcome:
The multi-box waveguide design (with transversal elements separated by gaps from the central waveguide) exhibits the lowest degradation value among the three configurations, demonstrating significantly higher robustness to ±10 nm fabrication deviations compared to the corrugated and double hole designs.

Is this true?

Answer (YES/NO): NO